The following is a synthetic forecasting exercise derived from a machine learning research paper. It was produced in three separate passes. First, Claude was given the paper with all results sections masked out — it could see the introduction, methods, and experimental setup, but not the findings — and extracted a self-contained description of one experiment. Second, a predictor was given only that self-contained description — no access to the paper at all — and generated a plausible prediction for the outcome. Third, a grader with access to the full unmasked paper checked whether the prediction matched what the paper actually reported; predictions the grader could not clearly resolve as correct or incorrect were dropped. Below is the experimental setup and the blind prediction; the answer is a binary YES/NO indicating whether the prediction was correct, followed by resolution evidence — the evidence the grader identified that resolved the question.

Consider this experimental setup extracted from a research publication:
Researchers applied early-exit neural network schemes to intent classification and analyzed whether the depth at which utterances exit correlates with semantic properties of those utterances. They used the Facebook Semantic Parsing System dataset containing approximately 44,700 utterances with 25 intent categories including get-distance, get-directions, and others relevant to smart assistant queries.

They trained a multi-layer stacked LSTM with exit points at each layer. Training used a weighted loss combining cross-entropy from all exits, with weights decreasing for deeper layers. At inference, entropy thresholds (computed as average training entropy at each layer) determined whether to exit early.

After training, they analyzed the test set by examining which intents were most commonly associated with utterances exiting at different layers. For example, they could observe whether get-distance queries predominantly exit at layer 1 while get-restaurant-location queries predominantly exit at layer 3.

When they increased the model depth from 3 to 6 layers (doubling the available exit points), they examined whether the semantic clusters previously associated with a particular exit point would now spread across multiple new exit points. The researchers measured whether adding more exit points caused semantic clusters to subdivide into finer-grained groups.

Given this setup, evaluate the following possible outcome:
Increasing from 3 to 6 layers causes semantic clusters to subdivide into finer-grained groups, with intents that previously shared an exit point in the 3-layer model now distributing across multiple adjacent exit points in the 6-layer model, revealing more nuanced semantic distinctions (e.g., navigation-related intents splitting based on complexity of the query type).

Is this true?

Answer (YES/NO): NO